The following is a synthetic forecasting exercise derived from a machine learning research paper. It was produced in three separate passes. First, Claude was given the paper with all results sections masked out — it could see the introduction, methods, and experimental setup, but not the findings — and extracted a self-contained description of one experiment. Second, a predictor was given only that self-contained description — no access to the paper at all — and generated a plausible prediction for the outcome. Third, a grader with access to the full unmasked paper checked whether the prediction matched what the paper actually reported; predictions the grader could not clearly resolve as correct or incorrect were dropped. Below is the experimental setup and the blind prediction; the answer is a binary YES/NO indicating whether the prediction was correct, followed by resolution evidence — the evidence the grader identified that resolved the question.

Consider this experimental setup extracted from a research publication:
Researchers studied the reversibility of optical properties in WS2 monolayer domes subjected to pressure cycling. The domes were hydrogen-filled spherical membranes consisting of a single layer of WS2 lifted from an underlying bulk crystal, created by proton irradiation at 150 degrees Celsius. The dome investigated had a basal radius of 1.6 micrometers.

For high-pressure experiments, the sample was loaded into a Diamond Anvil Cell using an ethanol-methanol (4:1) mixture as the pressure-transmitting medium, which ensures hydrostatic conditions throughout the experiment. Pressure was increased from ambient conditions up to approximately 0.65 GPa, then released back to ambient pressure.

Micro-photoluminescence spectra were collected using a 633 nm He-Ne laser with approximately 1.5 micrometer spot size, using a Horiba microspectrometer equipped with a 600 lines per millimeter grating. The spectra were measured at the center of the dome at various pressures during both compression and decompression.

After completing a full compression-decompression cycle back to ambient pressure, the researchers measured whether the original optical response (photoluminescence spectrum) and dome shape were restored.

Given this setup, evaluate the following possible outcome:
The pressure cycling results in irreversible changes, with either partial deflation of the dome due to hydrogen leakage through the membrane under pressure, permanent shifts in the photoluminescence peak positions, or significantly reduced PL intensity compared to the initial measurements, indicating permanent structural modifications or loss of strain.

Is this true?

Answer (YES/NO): NO